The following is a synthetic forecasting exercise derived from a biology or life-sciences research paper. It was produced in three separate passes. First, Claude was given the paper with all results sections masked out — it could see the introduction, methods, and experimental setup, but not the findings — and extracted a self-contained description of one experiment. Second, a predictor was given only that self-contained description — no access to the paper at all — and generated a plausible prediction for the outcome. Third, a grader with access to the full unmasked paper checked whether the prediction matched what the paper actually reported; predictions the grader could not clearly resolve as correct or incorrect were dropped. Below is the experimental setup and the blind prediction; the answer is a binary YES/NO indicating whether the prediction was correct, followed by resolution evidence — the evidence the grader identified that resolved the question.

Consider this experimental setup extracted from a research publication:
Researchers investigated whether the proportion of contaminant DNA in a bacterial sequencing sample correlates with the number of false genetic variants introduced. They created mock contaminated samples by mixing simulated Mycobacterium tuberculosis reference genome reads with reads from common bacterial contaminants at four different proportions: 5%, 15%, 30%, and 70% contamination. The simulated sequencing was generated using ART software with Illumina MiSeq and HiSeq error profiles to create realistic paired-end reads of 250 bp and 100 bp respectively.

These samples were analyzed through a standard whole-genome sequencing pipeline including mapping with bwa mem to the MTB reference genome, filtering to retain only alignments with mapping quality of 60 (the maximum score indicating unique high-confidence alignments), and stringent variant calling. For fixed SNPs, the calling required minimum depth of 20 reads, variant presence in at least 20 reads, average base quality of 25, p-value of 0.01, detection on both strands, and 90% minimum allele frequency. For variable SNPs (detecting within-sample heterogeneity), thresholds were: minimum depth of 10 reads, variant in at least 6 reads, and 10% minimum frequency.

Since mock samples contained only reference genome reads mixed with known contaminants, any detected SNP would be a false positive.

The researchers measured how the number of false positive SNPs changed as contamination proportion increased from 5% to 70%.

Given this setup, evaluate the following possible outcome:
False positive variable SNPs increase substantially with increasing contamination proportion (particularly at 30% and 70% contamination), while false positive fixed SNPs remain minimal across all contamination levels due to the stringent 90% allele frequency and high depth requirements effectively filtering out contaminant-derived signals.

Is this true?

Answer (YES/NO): NO